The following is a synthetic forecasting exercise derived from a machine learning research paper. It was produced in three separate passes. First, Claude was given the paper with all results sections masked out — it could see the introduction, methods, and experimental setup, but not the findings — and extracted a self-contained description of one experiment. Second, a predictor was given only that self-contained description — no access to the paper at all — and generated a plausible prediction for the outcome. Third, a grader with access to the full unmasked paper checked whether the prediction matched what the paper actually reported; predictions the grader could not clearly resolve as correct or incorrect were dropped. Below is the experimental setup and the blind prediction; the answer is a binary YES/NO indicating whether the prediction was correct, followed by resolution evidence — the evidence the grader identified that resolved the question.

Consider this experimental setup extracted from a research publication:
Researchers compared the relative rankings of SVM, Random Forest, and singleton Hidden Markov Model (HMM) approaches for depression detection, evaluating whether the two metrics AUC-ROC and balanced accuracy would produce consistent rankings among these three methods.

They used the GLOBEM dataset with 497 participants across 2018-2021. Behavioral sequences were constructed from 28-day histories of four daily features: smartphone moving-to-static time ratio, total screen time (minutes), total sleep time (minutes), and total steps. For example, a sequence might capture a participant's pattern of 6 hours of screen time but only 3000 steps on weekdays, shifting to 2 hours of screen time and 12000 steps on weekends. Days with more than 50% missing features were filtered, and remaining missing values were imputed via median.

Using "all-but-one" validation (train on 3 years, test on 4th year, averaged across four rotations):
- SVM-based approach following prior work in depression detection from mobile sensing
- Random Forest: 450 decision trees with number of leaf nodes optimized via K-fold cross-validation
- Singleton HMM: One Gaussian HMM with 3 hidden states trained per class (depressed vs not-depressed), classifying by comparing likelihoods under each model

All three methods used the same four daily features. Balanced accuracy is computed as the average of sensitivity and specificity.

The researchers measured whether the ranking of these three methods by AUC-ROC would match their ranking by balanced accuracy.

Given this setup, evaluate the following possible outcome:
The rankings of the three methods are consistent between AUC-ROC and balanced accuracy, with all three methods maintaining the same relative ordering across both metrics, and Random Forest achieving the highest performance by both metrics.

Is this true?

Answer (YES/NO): NO